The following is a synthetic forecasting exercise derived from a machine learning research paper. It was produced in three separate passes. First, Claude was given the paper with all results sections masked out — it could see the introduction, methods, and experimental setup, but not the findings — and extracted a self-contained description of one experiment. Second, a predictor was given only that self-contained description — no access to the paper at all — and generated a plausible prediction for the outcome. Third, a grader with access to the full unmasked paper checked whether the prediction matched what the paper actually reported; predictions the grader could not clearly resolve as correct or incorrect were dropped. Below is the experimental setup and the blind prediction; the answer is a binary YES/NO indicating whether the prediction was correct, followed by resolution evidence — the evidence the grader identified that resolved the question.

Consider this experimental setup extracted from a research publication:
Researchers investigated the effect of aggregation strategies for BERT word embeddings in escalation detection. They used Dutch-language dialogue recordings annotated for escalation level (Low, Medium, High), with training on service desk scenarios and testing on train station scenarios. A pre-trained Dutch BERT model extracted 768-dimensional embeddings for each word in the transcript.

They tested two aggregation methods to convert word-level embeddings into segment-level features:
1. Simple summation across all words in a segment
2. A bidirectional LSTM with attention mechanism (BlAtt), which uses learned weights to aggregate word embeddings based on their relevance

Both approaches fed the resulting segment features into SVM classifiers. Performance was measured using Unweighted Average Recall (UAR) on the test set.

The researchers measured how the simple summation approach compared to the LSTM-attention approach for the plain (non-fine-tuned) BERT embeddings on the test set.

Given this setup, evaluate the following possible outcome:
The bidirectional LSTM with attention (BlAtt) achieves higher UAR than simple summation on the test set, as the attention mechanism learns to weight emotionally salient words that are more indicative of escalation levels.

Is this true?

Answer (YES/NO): YES